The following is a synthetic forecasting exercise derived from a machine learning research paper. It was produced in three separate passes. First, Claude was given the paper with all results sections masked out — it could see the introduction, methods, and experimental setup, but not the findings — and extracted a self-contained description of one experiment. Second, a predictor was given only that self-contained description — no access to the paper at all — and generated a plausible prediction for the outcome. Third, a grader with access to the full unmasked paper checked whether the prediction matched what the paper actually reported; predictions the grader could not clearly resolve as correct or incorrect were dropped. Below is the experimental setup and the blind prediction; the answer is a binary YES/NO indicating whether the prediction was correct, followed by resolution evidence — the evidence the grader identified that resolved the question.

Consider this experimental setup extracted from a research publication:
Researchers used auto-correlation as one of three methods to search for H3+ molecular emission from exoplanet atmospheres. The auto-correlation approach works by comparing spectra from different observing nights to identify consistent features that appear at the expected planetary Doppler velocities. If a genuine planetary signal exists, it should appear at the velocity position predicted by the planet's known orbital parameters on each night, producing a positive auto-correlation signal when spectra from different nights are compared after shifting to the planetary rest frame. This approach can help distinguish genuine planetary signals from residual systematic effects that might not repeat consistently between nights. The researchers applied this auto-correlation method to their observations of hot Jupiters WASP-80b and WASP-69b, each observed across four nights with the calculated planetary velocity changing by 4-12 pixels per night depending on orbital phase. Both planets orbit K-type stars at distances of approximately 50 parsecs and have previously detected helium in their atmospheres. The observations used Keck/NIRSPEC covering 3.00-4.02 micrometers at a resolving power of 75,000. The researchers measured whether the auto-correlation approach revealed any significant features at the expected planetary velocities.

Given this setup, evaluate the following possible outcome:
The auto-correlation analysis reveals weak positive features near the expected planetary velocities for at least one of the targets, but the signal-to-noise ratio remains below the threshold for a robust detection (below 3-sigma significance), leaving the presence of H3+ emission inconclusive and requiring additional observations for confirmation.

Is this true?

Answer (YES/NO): NO